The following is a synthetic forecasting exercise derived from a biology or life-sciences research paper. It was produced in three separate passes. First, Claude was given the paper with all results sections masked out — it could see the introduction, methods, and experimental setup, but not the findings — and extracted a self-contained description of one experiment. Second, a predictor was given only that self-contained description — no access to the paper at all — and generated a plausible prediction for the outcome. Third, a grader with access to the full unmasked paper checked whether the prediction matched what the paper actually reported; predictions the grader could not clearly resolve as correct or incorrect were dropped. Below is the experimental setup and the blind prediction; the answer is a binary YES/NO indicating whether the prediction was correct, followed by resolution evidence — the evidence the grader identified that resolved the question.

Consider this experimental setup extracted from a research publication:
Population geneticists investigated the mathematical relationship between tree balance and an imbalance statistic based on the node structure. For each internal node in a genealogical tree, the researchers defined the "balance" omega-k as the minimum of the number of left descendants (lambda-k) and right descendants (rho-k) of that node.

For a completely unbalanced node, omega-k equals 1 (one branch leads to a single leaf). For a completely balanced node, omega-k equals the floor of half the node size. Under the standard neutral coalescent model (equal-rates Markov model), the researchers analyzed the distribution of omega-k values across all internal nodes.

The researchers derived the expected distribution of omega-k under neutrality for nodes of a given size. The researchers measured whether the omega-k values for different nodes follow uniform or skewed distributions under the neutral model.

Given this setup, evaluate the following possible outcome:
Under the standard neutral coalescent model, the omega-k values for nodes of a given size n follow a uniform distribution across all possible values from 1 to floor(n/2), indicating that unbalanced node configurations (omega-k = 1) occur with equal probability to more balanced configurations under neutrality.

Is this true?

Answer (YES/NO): NO